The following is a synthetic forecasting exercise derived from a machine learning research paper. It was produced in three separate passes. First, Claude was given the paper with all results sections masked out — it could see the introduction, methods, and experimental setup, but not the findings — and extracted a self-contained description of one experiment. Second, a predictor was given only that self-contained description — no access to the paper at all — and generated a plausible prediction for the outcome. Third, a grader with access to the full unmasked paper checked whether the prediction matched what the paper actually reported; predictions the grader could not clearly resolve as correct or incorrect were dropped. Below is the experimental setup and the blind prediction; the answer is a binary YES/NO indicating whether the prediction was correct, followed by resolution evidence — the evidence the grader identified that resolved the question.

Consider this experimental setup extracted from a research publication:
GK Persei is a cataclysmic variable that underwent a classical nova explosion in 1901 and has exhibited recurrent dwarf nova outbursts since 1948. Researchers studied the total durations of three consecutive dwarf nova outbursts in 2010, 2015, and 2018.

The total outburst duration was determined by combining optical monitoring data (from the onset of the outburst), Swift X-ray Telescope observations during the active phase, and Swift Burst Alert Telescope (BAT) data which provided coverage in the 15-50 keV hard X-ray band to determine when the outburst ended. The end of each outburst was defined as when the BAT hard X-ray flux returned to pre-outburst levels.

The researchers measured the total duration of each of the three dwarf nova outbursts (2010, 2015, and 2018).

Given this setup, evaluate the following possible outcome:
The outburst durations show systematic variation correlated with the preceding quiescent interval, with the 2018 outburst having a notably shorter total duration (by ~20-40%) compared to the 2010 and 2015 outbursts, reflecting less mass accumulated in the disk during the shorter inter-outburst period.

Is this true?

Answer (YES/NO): NO